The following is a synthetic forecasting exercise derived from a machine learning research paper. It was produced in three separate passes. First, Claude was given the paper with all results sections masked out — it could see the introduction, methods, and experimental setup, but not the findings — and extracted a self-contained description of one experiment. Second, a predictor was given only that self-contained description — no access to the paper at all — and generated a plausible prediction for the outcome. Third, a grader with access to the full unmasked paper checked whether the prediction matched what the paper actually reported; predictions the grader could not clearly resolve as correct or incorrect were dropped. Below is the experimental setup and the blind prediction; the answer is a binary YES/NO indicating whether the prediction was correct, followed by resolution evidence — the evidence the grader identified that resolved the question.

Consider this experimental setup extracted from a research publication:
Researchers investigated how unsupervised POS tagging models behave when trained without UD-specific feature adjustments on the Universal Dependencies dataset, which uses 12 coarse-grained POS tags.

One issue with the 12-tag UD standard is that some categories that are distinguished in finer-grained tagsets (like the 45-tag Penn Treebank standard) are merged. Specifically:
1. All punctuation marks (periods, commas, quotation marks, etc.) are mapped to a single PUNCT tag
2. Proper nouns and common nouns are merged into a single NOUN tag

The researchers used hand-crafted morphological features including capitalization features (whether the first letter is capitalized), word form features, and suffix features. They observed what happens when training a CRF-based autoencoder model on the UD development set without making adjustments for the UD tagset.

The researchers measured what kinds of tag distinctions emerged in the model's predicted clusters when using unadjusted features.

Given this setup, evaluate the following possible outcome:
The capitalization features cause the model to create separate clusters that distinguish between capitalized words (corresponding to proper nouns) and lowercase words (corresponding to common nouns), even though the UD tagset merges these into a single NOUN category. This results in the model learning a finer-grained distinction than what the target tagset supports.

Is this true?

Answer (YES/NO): YES